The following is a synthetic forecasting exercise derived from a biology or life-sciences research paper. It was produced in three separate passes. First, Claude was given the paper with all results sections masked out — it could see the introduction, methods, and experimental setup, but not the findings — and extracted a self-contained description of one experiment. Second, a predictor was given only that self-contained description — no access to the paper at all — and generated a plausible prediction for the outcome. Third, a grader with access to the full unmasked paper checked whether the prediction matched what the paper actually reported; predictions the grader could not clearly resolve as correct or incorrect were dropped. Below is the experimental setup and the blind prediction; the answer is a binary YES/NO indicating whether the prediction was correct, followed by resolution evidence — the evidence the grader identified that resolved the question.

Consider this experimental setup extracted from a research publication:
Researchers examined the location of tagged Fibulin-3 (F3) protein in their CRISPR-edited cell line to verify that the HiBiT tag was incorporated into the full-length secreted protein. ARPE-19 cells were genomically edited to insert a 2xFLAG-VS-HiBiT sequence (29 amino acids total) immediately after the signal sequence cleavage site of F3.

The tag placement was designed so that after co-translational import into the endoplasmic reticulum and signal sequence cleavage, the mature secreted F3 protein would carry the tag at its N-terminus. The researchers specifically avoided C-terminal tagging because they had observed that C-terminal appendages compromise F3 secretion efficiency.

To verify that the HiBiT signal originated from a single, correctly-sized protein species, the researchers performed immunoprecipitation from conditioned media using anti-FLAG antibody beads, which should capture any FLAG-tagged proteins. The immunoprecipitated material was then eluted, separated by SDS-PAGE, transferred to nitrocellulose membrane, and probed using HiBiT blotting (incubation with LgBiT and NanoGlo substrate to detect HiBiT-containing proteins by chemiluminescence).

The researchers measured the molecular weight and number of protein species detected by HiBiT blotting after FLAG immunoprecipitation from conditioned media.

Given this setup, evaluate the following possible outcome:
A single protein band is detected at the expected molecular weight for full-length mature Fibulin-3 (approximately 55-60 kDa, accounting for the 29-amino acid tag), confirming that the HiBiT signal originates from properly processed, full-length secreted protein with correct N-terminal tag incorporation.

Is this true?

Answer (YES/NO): YES